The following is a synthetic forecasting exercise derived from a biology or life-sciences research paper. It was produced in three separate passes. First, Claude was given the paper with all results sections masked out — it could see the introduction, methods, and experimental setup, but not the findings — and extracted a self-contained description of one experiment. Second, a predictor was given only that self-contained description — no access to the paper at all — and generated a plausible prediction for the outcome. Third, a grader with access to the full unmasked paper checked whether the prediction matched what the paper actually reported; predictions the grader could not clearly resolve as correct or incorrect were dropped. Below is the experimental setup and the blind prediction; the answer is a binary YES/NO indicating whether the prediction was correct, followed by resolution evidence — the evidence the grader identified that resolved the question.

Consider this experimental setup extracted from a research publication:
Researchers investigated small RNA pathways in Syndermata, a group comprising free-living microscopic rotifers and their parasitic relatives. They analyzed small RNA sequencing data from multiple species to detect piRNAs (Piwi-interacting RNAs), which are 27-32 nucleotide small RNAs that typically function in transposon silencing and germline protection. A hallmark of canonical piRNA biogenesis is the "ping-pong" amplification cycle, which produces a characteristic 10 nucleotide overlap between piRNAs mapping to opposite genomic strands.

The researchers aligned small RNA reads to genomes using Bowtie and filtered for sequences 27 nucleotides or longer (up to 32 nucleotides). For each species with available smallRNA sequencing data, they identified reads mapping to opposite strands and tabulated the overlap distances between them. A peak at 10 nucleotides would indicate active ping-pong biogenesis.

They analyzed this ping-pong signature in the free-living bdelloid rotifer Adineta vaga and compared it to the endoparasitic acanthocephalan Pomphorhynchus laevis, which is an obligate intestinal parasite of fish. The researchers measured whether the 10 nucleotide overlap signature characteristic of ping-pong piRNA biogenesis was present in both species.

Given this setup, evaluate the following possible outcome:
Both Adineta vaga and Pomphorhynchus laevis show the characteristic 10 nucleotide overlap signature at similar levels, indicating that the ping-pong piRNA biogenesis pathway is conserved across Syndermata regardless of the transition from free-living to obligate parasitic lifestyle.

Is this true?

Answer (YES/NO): NO